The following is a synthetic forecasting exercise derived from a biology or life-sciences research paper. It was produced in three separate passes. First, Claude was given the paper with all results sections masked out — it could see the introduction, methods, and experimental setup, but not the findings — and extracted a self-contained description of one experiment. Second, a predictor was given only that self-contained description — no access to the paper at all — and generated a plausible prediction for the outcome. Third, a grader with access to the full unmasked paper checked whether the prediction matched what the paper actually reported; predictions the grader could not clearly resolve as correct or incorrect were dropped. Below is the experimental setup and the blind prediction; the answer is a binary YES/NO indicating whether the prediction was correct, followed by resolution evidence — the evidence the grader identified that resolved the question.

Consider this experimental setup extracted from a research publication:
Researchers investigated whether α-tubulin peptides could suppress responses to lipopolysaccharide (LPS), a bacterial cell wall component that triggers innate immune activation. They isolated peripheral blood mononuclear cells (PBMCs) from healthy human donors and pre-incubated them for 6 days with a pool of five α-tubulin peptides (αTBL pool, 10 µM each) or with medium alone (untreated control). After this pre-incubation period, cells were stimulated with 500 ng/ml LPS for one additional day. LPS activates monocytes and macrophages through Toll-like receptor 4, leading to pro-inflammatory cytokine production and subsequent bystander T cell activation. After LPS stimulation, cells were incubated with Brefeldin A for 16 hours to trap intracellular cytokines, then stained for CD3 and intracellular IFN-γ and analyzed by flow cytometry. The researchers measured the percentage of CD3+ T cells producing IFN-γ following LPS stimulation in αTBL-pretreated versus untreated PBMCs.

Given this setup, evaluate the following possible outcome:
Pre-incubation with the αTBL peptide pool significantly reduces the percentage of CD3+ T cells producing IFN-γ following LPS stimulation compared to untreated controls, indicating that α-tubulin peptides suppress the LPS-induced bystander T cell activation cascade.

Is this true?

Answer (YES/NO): YES